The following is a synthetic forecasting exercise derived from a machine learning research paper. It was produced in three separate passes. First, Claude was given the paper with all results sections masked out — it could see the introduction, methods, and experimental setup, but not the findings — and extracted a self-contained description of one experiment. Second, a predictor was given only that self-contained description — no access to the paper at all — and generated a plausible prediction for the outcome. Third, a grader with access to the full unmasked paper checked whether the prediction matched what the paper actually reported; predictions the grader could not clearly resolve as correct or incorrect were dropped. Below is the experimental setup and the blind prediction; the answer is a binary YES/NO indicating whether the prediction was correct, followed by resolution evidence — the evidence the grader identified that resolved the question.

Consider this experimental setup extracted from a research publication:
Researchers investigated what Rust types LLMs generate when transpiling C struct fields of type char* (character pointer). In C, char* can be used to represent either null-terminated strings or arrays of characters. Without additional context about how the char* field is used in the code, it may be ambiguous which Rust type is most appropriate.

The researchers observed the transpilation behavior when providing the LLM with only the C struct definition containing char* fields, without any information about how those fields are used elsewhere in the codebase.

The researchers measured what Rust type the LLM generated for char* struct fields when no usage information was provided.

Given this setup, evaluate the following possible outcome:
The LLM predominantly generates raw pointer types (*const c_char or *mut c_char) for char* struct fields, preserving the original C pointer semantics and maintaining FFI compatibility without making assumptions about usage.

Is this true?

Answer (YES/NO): YES